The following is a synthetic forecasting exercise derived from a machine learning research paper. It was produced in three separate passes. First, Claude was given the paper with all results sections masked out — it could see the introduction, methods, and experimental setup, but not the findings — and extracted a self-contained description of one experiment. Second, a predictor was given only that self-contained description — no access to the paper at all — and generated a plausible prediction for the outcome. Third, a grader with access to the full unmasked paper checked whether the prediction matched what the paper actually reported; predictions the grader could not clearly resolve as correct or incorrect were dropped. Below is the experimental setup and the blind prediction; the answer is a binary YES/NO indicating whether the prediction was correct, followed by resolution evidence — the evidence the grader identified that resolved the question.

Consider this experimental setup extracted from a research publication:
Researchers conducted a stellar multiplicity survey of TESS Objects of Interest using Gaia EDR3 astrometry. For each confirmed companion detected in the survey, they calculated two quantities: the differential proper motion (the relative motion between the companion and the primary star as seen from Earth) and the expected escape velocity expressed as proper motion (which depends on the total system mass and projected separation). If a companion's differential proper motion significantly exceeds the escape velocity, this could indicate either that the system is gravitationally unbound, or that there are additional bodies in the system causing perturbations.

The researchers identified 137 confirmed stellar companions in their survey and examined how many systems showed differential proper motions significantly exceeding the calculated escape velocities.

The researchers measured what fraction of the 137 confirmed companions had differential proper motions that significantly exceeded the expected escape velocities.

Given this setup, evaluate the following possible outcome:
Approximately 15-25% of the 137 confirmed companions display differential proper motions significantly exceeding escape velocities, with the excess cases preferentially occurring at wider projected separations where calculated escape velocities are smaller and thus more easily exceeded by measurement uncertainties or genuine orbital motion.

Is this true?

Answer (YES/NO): NO